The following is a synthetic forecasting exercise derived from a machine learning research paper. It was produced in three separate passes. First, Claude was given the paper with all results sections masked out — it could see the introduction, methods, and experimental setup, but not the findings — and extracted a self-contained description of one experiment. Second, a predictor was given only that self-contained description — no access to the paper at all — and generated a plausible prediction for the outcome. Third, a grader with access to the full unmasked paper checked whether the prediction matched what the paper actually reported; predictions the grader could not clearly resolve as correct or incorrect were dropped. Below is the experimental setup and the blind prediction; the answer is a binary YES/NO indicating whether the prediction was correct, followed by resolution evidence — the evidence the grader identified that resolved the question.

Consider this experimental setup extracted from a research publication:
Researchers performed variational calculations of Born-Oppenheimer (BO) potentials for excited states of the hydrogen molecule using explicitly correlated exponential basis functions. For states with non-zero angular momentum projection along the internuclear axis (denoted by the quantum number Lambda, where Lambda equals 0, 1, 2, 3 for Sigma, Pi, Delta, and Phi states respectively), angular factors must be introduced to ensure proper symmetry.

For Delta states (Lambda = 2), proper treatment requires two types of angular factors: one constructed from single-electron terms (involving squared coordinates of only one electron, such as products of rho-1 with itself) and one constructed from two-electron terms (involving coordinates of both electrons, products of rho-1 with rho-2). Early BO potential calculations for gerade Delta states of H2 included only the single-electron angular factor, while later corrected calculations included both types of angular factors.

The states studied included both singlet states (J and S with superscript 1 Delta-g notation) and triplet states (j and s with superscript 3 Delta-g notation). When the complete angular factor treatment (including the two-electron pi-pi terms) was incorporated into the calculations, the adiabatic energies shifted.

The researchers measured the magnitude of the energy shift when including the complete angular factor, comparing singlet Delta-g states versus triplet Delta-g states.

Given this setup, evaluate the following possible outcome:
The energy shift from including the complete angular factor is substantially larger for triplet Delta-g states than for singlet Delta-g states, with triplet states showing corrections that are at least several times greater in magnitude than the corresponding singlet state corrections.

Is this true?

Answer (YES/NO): NO